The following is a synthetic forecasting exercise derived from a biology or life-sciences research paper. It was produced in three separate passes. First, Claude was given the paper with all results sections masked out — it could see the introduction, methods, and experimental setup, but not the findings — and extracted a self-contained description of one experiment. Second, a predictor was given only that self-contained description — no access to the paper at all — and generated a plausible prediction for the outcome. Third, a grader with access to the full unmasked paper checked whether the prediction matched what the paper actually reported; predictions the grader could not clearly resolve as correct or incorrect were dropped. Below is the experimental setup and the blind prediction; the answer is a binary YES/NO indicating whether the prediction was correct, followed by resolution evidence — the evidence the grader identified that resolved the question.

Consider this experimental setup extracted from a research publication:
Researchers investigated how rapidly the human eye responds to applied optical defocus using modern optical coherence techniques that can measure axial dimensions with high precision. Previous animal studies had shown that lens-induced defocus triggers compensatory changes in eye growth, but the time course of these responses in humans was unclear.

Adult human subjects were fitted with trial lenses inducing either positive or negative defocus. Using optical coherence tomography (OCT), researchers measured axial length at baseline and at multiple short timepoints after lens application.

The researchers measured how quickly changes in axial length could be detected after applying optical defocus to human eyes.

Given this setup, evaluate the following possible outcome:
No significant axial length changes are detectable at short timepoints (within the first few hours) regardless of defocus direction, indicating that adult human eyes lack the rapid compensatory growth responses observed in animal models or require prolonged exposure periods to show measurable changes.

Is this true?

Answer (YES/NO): NO